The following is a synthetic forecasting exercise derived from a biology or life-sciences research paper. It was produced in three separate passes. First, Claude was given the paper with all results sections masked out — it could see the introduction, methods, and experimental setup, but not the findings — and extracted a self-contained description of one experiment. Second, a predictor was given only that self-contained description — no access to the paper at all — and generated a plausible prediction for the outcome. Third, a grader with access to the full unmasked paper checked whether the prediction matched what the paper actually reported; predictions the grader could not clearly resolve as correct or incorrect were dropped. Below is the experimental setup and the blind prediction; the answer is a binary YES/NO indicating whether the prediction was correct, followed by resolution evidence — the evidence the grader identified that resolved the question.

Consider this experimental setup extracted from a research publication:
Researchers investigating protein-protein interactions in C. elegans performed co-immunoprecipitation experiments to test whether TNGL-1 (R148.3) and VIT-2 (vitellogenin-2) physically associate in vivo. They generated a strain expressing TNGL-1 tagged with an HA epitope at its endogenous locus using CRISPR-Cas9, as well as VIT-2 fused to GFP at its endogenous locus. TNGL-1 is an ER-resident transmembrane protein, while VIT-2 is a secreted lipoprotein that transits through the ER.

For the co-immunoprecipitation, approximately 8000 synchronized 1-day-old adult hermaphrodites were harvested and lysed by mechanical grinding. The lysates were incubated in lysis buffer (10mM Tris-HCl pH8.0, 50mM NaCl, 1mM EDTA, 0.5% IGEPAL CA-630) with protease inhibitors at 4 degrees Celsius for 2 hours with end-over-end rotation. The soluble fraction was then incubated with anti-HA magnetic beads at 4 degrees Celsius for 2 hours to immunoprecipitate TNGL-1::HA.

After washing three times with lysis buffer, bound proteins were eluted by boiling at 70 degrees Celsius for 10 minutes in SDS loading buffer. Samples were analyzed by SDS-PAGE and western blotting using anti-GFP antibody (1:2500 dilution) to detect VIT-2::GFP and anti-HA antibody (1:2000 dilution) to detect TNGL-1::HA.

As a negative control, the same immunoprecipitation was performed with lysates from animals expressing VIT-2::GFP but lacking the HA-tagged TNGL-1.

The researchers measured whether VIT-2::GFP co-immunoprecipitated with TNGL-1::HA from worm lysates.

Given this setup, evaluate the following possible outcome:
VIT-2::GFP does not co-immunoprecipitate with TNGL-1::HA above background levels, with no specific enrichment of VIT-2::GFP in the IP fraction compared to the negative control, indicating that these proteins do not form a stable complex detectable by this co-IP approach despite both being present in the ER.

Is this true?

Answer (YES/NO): NO